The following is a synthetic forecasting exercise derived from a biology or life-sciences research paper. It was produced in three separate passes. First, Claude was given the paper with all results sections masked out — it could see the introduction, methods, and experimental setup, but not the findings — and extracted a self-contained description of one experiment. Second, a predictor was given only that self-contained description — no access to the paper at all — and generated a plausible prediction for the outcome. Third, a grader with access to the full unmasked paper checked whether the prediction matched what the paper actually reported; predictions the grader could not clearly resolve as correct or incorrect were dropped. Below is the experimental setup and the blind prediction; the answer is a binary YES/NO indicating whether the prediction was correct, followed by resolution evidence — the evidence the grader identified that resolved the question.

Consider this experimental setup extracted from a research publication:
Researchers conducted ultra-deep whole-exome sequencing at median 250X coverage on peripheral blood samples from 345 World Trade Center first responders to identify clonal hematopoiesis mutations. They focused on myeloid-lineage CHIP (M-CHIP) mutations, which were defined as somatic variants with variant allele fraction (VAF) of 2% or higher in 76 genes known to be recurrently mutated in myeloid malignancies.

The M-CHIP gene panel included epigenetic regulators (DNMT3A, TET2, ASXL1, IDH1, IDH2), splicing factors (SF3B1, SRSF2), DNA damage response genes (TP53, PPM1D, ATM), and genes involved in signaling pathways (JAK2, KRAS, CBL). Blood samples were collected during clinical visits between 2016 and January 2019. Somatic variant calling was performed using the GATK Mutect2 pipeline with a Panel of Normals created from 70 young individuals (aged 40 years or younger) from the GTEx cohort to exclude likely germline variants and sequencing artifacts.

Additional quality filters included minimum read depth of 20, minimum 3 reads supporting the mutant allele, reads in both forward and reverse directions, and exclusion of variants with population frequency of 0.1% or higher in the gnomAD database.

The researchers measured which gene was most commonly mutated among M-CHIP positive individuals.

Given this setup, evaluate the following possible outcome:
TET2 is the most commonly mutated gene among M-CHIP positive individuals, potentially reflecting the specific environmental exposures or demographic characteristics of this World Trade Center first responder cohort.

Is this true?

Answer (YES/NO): NO